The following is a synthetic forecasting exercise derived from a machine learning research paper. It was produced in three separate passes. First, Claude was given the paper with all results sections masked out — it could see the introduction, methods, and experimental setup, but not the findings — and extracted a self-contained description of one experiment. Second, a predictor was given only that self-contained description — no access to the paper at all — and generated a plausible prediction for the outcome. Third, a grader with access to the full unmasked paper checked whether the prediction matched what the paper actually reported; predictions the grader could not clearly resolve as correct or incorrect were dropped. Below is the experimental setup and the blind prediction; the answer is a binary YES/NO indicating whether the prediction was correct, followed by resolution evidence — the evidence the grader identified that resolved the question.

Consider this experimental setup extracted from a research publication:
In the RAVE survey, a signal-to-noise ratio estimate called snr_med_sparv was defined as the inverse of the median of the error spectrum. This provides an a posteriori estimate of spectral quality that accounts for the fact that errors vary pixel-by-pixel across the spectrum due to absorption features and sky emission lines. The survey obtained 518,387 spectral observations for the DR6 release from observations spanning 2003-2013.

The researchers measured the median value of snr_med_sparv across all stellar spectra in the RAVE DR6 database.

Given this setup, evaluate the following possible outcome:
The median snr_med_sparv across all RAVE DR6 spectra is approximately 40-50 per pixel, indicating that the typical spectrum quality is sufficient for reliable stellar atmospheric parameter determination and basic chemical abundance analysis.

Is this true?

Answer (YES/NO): YES